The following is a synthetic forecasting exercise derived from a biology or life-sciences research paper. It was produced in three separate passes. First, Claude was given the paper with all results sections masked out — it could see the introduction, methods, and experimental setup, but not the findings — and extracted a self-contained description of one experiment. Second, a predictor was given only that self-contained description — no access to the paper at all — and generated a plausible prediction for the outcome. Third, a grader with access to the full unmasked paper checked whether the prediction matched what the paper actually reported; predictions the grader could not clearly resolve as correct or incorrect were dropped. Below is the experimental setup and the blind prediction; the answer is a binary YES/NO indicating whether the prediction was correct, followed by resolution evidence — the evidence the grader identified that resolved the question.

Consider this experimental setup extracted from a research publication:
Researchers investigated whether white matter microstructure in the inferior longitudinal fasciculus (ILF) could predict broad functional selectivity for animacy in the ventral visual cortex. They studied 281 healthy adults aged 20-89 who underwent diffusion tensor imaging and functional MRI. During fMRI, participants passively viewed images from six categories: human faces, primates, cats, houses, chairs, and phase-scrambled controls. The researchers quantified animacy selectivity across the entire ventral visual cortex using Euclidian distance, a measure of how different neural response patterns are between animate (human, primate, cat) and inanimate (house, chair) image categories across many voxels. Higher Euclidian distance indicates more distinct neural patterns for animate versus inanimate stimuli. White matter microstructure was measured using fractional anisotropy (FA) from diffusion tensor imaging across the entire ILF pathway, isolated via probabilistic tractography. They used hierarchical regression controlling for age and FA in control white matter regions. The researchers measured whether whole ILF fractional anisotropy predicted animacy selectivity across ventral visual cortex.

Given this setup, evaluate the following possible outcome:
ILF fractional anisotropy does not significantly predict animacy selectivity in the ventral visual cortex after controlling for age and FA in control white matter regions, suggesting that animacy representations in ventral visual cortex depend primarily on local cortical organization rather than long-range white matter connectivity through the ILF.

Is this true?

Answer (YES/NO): NO